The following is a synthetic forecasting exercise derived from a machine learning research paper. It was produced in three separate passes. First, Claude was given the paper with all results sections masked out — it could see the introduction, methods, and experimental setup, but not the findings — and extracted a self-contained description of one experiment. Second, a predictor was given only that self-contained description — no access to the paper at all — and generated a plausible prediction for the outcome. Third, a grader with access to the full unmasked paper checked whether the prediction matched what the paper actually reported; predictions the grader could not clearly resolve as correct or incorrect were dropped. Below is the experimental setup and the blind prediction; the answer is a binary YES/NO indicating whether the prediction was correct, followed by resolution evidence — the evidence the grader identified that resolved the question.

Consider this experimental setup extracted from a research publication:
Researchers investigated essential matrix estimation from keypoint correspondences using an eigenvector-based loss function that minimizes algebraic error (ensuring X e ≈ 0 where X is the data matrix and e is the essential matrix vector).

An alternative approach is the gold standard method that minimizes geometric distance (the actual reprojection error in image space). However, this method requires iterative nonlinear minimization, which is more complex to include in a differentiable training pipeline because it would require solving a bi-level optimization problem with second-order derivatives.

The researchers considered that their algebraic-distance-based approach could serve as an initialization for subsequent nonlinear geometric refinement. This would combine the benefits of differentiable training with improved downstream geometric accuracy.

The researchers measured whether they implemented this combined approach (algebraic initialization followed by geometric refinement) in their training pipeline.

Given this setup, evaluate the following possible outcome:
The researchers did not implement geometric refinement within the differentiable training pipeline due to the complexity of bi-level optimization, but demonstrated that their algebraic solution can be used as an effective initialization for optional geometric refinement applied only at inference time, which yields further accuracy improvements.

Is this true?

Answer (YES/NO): NO